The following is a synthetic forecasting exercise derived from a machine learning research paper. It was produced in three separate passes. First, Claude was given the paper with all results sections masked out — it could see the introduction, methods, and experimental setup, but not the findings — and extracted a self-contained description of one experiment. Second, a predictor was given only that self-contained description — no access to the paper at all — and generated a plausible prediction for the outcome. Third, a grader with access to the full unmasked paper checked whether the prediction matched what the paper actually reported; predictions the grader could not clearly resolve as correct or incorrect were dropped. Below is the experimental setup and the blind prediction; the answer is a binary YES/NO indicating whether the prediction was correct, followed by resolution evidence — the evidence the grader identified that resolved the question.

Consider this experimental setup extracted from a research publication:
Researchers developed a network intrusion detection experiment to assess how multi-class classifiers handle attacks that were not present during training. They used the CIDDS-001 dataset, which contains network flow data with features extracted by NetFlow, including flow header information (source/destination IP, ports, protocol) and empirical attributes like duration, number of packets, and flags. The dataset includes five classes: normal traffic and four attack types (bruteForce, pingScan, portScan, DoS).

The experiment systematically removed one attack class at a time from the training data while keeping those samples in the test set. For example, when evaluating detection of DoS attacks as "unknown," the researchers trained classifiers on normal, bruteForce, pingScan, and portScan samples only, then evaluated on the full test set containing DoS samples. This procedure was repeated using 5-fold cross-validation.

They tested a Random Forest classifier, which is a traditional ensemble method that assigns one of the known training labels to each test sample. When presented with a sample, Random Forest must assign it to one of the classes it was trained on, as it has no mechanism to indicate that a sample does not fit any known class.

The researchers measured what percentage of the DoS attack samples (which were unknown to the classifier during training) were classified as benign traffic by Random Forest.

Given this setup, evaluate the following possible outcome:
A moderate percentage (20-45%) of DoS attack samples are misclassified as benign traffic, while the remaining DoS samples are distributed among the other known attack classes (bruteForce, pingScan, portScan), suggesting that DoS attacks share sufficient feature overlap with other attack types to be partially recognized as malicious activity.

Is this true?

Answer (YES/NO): NO